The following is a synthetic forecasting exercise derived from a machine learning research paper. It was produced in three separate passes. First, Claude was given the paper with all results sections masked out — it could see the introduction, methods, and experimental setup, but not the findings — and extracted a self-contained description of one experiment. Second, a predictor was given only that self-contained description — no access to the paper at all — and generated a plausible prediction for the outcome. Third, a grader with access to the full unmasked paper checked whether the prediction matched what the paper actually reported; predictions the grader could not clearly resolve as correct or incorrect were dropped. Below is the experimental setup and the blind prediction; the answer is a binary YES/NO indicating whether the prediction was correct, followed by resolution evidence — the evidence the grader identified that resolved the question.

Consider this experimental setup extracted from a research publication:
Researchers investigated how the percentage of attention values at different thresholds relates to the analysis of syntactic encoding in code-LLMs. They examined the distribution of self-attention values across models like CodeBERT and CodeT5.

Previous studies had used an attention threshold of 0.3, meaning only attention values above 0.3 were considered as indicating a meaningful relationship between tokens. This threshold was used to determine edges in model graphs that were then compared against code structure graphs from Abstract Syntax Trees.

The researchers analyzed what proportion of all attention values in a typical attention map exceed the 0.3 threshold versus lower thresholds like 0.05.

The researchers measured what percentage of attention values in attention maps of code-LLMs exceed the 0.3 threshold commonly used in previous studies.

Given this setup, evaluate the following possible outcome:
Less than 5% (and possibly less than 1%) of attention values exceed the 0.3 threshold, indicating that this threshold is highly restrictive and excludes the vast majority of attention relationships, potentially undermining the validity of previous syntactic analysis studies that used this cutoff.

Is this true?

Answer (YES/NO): YES